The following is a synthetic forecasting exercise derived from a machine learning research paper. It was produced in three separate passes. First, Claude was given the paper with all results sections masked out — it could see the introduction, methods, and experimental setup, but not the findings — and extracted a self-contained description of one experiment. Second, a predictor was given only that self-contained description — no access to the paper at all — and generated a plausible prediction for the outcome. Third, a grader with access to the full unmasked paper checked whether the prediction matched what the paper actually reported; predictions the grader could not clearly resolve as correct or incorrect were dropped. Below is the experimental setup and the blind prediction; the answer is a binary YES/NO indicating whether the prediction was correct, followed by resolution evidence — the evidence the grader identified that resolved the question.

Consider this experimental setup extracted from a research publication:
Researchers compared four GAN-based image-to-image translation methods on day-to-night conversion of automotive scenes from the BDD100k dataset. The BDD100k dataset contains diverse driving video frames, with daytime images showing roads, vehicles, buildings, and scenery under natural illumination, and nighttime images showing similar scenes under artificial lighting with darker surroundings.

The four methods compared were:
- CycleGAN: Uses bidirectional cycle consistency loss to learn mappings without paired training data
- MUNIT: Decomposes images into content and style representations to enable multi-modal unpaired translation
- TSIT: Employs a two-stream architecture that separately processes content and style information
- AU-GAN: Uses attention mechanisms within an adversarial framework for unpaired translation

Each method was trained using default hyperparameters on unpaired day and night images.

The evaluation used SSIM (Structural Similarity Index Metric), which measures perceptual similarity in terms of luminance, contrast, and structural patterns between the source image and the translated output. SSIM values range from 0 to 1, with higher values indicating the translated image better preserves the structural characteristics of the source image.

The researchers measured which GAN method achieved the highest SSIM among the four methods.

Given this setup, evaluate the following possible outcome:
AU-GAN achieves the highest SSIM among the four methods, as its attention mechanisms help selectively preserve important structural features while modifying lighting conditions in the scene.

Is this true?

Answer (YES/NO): YES